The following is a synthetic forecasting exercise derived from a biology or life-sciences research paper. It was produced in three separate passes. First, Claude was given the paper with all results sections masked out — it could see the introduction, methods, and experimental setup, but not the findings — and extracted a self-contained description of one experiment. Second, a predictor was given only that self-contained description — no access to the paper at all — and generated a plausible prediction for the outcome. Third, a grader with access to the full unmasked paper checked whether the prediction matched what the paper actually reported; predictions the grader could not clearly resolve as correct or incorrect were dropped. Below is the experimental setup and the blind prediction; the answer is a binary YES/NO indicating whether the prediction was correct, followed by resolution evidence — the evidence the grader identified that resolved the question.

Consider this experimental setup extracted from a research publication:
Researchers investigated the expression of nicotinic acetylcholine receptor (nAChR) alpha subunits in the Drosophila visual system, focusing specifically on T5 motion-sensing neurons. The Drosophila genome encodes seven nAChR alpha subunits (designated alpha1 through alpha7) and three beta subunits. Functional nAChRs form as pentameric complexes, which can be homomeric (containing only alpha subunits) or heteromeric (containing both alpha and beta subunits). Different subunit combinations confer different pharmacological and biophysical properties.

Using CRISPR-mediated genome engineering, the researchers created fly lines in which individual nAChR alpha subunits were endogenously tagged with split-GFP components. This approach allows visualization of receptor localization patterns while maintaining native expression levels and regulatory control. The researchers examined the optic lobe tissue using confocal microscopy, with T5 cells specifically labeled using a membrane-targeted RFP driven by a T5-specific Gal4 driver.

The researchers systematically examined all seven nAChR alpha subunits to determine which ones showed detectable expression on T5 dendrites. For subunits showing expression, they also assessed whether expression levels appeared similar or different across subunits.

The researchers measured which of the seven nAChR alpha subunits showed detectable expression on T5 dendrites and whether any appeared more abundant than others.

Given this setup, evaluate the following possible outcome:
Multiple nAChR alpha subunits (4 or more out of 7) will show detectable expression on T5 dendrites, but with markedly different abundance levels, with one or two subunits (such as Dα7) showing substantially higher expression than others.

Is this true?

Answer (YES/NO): NO